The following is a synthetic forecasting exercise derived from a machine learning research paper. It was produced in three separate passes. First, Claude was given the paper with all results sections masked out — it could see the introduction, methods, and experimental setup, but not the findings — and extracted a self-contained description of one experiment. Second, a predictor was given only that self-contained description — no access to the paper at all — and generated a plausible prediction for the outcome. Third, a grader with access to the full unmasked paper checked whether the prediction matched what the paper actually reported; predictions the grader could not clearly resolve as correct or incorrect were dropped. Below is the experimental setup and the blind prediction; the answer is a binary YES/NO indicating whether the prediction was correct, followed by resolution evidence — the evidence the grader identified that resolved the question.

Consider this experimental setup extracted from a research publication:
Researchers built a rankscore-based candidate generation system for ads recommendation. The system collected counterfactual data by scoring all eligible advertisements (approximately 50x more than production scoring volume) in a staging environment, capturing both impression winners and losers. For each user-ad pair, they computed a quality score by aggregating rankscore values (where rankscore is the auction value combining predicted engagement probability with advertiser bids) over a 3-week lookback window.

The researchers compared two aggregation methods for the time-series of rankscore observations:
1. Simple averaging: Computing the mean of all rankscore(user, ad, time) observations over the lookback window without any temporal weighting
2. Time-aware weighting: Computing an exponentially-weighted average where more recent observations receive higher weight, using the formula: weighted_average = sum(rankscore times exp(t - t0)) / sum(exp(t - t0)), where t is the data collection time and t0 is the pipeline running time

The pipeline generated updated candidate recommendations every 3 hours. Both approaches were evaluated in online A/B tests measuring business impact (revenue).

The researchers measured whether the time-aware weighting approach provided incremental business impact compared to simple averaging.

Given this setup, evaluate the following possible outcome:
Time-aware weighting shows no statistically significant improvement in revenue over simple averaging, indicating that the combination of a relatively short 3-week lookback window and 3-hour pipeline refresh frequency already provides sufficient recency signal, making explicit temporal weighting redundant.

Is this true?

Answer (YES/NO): NO